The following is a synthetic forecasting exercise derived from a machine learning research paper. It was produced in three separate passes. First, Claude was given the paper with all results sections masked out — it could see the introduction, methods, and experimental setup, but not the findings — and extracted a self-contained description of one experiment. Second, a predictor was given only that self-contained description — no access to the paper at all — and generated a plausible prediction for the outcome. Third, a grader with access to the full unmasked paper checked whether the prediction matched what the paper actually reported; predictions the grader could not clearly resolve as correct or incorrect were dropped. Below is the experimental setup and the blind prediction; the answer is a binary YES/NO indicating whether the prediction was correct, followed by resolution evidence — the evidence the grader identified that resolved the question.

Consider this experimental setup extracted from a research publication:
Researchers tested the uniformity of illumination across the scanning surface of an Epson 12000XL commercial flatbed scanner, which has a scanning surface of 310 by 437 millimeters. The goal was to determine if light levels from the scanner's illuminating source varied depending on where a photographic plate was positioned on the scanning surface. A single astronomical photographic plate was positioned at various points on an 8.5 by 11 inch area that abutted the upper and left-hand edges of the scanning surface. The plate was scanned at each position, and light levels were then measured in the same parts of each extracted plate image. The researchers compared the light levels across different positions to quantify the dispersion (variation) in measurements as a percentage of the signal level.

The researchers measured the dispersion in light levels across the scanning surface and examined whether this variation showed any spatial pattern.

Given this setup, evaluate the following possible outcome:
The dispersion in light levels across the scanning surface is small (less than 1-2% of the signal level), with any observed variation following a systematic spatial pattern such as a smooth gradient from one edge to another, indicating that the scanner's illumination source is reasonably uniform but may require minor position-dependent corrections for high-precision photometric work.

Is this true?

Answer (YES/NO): NO